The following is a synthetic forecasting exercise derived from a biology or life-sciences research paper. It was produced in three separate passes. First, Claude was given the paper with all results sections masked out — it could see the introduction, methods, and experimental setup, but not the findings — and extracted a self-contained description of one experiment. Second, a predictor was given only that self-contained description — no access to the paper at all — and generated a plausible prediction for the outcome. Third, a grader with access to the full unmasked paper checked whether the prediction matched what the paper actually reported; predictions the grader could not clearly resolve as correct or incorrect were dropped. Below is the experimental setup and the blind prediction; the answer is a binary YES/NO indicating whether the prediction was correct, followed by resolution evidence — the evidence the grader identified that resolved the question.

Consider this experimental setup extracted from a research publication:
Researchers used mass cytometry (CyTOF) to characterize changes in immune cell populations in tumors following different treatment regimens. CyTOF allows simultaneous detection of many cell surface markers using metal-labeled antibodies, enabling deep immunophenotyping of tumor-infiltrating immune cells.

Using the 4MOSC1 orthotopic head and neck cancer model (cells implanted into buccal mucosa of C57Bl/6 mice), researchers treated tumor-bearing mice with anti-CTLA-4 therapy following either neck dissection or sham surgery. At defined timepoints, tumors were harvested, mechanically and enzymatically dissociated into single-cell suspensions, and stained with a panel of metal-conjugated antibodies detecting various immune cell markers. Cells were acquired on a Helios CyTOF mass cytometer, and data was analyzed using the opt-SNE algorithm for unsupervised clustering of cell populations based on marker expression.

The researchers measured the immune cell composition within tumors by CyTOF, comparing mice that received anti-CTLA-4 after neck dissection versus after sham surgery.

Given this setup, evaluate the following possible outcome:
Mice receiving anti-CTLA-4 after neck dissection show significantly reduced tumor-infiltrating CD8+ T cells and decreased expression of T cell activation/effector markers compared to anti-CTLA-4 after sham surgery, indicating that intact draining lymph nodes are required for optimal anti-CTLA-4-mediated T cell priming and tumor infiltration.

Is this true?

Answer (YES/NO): NO